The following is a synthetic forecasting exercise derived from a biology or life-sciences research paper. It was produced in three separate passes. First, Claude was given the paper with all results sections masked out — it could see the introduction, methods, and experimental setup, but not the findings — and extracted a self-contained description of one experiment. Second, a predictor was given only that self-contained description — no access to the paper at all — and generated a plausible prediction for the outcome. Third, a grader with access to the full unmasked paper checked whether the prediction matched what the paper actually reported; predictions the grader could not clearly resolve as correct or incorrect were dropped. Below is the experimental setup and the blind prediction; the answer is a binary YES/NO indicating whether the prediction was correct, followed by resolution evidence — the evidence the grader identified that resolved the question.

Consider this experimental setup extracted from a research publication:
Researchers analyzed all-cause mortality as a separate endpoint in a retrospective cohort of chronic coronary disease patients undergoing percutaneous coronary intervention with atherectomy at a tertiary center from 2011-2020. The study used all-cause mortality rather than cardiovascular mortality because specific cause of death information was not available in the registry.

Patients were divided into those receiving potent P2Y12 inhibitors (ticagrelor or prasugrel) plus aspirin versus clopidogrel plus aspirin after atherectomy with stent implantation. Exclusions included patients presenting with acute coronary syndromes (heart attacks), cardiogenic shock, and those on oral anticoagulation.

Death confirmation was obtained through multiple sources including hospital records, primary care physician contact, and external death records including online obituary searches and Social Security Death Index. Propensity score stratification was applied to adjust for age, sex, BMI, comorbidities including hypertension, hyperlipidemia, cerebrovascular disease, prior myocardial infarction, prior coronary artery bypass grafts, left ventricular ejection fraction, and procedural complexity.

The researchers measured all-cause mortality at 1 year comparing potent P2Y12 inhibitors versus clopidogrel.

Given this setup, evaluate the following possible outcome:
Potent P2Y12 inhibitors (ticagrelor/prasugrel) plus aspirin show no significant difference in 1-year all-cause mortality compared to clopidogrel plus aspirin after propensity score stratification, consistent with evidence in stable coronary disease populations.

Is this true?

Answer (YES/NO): YES